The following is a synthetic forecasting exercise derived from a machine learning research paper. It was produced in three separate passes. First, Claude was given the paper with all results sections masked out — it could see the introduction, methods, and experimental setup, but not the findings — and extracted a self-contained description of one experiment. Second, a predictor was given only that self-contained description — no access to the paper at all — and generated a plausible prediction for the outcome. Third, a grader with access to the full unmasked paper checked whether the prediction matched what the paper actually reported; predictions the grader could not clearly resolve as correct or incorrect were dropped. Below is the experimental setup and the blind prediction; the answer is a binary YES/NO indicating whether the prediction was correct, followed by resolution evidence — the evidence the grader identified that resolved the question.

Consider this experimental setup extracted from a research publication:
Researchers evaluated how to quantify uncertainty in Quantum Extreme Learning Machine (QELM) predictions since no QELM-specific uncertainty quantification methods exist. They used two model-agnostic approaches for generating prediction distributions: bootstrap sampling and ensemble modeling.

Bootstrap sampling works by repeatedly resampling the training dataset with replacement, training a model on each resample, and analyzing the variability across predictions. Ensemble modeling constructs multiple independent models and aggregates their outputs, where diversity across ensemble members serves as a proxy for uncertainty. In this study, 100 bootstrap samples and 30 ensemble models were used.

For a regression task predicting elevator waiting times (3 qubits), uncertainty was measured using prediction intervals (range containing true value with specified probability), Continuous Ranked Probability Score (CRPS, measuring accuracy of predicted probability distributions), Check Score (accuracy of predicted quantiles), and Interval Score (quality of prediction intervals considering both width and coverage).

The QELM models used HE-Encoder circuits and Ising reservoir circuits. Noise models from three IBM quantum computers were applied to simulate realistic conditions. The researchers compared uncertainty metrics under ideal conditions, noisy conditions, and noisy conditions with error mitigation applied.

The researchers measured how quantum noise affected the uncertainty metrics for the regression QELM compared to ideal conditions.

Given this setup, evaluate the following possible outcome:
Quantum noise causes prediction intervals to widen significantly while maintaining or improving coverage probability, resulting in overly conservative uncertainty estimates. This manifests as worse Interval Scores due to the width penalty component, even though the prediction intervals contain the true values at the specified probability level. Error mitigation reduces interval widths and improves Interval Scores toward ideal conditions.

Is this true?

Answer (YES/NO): NO